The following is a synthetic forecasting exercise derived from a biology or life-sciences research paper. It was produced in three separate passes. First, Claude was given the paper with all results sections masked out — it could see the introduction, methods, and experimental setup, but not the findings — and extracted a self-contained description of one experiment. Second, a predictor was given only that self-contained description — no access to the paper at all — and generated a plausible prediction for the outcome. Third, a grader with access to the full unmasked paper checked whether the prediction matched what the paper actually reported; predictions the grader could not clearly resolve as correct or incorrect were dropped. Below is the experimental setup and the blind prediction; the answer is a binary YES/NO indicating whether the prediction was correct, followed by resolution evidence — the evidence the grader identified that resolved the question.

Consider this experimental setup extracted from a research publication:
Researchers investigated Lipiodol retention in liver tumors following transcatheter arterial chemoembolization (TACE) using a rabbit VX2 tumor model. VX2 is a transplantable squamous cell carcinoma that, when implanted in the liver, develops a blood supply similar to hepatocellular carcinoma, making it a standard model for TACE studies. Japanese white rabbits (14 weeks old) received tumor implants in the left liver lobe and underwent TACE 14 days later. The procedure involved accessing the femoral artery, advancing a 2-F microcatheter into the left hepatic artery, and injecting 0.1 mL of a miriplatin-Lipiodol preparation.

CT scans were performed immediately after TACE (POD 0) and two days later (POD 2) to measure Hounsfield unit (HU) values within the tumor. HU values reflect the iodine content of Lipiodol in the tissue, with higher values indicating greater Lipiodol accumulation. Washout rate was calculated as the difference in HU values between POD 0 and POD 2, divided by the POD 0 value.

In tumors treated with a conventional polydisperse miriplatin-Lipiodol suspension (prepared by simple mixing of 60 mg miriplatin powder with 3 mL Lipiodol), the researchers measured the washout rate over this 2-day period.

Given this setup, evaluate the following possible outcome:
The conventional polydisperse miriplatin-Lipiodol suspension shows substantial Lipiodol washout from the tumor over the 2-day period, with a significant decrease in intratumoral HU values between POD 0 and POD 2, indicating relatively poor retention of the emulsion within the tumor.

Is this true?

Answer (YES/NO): YES